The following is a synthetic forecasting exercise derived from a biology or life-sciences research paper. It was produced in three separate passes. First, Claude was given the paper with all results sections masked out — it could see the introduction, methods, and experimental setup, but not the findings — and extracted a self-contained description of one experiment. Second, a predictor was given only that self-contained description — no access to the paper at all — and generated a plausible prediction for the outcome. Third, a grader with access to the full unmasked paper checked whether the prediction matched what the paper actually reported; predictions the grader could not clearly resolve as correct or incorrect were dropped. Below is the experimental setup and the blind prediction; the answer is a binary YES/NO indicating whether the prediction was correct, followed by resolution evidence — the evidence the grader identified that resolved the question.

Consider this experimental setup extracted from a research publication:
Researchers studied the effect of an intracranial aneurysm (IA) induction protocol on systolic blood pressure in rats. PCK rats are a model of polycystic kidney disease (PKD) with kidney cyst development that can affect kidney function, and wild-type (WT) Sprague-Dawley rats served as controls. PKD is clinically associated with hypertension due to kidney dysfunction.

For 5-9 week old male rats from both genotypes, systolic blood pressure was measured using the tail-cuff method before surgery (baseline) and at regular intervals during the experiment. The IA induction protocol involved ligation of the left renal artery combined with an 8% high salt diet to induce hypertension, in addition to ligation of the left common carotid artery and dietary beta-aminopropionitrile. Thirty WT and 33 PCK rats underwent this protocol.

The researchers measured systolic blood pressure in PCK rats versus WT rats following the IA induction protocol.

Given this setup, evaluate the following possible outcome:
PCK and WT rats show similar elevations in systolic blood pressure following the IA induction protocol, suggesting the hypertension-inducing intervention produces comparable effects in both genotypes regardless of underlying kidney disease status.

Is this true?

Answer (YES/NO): YES